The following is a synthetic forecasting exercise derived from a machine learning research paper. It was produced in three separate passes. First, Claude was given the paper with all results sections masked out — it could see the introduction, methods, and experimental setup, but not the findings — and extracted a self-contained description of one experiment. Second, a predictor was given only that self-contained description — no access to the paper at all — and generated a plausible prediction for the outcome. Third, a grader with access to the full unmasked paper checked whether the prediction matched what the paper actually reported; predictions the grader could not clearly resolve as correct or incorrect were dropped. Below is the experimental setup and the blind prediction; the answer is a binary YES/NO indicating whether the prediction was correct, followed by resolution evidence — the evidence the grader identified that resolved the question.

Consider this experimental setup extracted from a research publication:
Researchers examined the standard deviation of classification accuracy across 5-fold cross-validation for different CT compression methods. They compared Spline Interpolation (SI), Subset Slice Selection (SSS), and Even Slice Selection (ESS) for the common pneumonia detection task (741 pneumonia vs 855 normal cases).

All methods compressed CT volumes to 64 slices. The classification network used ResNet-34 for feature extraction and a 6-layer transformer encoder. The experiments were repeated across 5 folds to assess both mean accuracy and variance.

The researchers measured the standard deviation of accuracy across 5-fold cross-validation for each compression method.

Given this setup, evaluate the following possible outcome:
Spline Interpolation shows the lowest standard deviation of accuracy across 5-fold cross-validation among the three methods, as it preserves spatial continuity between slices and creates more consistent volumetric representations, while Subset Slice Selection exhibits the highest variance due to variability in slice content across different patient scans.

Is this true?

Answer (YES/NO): NO